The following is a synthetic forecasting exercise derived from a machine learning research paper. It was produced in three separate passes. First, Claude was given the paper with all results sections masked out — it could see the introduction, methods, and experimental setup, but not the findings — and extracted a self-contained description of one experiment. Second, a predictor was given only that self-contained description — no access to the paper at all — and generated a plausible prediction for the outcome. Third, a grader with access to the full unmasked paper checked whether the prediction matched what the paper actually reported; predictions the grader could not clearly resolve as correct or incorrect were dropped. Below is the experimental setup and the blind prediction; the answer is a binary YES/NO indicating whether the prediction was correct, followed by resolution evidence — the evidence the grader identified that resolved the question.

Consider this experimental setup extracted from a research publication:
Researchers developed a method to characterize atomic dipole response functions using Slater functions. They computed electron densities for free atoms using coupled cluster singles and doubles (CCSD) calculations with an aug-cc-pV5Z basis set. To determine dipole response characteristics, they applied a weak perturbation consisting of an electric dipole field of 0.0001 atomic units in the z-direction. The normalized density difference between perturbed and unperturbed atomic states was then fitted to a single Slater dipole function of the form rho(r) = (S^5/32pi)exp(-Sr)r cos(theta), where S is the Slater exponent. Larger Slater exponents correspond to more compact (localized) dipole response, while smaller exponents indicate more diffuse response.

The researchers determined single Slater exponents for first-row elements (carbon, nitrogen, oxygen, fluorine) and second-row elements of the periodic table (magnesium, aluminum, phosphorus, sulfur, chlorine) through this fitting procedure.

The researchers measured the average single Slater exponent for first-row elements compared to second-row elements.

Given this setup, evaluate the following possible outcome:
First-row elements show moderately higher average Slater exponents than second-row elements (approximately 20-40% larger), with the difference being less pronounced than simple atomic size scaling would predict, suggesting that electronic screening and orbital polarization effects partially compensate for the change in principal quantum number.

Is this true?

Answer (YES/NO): NO